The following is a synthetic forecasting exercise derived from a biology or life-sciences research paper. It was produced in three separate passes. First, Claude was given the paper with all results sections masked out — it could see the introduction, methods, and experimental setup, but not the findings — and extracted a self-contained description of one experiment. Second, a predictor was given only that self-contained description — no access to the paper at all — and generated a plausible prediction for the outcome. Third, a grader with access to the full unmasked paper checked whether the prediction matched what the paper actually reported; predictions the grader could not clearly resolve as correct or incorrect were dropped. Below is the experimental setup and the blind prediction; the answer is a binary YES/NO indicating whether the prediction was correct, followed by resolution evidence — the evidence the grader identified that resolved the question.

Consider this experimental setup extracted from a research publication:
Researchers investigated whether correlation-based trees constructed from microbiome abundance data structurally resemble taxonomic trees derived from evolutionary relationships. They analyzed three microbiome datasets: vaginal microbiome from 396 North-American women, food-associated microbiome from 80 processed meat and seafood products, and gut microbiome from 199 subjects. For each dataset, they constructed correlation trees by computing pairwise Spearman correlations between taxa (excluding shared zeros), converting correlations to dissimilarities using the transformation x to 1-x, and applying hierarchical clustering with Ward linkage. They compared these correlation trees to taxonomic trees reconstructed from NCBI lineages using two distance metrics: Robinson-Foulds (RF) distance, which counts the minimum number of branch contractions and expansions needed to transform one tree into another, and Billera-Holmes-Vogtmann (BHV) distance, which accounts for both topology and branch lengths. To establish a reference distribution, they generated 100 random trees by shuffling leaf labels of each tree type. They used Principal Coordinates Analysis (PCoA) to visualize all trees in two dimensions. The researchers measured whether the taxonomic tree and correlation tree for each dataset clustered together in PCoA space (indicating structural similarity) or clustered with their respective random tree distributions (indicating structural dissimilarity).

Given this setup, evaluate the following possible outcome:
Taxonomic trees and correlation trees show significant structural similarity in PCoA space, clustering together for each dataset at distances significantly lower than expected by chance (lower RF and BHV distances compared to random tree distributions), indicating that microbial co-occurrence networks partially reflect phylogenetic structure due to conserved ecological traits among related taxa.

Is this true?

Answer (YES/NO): NO